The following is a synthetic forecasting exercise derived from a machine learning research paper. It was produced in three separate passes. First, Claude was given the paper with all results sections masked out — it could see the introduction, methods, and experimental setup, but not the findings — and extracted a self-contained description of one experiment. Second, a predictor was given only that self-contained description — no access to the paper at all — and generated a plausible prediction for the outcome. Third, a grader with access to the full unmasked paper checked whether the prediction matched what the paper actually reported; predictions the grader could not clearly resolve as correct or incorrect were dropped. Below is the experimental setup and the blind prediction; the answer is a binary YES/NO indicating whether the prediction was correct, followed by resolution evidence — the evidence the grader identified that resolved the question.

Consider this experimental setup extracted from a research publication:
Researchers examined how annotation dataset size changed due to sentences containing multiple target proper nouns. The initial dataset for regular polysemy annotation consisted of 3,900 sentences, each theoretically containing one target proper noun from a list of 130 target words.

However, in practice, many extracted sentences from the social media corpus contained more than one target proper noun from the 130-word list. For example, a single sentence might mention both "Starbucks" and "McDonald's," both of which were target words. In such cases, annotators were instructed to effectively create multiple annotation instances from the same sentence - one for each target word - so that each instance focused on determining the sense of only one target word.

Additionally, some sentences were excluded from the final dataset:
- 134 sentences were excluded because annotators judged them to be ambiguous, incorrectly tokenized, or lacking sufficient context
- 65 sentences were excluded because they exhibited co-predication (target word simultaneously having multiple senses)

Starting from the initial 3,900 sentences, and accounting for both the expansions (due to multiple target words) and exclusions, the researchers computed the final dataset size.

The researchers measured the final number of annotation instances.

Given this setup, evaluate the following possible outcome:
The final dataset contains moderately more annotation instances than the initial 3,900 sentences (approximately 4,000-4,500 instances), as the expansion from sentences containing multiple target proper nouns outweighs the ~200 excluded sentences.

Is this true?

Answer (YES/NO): YES